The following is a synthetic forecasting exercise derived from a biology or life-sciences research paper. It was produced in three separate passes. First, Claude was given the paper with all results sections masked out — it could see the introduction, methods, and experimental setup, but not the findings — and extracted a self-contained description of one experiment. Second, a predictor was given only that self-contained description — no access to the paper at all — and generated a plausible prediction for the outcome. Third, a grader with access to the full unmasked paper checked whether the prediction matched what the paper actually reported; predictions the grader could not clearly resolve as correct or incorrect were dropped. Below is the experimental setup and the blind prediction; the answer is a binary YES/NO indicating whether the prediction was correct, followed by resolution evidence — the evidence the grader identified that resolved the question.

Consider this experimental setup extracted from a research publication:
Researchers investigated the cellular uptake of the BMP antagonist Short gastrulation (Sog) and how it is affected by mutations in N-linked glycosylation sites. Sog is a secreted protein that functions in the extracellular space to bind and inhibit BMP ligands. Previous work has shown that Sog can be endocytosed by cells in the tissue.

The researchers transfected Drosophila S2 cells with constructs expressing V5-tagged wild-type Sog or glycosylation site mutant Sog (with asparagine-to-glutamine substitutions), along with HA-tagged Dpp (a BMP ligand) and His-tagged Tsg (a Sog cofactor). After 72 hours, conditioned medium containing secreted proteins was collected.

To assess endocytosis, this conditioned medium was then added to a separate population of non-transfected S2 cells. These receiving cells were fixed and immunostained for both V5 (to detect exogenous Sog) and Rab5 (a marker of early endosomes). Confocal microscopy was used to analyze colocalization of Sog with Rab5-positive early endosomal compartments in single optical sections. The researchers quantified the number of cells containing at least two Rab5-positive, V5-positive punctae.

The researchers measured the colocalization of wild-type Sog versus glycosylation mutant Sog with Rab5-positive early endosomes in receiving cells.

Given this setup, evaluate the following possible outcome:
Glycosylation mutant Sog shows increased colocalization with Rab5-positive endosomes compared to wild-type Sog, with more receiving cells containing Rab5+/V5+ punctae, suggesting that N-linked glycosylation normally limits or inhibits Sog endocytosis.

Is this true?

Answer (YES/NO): NO